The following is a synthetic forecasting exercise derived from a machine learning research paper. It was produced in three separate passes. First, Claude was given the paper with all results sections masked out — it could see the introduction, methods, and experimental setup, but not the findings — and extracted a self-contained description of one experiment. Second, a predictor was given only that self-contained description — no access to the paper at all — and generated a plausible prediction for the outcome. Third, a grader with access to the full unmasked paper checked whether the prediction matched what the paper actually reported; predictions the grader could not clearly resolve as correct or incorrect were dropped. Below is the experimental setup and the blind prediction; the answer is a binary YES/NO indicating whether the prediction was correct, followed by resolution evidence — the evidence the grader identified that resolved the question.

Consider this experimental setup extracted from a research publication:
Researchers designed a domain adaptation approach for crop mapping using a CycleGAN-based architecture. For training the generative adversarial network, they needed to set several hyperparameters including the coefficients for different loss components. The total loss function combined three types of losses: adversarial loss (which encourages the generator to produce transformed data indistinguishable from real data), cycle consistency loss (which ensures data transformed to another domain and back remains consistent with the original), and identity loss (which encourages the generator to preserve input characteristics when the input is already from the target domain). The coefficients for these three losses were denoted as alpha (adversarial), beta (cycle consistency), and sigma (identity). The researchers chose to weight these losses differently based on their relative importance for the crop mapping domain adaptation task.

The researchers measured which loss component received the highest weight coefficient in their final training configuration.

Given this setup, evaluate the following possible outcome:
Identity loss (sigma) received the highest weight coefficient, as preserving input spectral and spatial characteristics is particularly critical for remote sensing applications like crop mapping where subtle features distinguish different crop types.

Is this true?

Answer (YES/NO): NO